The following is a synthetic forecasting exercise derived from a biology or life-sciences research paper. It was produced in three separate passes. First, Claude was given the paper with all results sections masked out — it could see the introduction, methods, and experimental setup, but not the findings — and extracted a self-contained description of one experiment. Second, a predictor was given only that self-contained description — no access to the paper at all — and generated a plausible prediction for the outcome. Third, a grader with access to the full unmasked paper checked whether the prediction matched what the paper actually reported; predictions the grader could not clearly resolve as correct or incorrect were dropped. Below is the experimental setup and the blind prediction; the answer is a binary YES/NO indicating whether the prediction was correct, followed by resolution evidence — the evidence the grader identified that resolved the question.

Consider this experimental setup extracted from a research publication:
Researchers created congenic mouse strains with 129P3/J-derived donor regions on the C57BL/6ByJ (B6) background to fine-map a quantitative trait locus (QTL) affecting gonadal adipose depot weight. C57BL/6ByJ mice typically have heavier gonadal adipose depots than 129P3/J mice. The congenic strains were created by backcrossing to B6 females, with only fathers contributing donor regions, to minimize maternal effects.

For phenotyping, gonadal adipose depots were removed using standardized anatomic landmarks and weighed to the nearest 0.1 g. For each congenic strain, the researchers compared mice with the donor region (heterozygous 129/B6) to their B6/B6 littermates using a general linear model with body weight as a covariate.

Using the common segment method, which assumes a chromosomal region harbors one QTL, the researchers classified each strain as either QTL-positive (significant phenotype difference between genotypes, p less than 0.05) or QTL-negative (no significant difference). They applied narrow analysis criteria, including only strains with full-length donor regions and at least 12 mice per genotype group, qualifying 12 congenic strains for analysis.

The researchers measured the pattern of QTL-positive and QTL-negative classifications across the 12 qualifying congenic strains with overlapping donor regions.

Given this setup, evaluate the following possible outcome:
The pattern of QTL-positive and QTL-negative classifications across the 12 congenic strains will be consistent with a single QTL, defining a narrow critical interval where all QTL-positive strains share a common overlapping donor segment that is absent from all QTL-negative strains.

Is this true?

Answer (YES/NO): NO